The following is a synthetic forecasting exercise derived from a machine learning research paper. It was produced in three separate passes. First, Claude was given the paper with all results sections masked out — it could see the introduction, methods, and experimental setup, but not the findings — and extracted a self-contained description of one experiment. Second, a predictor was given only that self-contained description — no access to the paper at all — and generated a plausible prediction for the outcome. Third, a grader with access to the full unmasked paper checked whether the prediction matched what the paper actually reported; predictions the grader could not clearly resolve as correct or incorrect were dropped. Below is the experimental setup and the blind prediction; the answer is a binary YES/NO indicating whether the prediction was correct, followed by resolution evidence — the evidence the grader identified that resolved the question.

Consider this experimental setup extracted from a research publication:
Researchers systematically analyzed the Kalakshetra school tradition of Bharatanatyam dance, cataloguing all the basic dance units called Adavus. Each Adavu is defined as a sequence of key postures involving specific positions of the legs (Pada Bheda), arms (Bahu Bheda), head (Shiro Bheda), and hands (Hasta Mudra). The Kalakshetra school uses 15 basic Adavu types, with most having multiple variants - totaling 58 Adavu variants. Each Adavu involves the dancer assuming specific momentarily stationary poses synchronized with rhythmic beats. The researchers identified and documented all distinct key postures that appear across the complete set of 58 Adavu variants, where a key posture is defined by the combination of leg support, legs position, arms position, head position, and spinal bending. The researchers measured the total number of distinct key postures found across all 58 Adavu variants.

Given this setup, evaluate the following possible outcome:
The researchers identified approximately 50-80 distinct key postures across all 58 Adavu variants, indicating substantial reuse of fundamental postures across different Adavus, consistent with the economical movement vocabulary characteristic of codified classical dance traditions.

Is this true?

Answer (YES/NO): NO